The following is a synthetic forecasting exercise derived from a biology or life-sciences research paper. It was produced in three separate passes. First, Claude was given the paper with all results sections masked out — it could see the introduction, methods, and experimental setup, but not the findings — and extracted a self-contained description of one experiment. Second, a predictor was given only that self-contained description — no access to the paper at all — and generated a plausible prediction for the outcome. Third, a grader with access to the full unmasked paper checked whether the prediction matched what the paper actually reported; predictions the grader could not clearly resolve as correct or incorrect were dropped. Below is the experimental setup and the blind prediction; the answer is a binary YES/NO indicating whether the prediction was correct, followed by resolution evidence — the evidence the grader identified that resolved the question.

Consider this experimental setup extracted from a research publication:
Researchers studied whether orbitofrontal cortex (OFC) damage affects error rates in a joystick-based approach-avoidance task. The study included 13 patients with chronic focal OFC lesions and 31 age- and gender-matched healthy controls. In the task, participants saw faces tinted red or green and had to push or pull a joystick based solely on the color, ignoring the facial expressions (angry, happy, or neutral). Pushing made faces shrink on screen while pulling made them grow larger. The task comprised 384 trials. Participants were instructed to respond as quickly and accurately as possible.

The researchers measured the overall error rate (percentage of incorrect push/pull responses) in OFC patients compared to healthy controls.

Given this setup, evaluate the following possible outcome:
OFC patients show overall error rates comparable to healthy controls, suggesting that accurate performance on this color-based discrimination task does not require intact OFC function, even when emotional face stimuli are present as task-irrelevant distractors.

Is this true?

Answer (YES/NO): NO